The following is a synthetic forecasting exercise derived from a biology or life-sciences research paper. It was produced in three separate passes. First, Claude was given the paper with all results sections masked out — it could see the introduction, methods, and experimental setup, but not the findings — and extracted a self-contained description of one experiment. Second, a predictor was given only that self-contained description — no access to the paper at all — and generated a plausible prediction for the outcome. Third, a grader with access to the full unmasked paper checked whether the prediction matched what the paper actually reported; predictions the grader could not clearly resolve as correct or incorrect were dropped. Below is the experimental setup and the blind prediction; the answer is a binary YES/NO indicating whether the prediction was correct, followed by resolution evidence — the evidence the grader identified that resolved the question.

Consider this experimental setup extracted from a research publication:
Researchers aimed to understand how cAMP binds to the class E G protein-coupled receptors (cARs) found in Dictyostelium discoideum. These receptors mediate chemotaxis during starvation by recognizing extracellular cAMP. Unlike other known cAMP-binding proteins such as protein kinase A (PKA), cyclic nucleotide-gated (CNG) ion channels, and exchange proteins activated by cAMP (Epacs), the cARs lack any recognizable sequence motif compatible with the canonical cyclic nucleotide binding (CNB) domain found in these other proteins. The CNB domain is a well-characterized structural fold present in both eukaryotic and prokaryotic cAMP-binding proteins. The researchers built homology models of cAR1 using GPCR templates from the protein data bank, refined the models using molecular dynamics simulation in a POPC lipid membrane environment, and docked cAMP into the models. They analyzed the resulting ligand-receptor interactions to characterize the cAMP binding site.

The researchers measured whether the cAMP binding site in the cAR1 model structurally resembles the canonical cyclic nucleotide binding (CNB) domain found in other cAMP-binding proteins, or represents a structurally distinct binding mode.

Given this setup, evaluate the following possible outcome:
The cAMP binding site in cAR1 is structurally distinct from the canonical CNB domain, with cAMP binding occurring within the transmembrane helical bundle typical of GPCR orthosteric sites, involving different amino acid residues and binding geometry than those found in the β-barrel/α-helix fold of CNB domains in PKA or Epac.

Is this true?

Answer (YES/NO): YES